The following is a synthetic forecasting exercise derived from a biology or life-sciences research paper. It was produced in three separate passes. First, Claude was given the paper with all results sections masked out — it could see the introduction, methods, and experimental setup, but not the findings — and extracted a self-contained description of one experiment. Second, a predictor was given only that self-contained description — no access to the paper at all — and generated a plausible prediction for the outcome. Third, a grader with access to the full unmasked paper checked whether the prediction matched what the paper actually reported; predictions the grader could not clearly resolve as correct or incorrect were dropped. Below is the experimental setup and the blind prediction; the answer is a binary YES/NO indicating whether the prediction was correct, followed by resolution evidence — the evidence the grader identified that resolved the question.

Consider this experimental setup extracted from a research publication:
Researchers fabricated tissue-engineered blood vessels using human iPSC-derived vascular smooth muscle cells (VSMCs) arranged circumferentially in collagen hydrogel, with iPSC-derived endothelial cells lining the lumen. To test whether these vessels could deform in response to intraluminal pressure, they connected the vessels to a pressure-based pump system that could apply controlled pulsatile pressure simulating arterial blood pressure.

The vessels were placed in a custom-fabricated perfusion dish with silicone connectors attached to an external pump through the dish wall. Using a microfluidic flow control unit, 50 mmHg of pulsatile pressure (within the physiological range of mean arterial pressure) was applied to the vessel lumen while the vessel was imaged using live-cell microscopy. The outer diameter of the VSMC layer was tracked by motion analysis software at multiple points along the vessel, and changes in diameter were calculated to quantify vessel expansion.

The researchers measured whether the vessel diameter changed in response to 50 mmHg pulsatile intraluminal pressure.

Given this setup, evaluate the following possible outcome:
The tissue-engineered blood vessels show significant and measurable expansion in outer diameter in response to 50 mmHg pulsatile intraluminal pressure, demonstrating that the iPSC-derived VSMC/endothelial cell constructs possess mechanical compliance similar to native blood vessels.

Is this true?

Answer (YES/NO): YES